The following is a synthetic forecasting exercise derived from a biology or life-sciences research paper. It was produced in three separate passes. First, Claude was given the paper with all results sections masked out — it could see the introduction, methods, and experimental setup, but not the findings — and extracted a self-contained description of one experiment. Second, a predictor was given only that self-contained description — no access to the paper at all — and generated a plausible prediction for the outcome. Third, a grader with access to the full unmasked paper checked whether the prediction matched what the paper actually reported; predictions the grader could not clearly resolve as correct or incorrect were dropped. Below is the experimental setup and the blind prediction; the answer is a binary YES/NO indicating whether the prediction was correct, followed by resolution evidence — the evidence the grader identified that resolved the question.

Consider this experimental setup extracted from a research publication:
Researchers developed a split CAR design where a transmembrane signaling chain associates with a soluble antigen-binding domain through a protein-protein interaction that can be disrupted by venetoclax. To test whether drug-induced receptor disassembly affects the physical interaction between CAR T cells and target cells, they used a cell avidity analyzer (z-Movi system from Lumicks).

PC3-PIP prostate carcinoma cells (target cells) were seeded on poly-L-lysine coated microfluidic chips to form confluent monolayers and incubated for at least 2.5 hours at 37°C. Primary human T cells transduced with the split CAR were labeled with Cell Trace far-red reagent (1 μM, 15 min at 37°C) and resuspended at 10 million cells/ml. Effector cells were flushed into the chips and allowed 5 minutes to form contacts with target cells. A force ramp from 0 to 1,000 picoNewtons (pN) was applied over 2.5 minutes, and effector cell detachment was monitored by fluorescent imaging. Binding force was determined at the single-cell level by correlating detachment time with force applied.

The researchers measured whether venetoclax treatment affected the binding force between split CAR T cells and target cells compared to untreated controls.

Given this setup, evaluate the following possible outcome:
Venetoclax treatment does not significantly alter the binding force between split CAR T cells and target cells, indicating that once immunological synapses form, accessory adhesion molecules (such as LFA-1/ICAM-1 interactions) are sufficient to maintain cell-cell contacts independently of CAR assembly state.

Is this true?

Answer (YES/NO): NO